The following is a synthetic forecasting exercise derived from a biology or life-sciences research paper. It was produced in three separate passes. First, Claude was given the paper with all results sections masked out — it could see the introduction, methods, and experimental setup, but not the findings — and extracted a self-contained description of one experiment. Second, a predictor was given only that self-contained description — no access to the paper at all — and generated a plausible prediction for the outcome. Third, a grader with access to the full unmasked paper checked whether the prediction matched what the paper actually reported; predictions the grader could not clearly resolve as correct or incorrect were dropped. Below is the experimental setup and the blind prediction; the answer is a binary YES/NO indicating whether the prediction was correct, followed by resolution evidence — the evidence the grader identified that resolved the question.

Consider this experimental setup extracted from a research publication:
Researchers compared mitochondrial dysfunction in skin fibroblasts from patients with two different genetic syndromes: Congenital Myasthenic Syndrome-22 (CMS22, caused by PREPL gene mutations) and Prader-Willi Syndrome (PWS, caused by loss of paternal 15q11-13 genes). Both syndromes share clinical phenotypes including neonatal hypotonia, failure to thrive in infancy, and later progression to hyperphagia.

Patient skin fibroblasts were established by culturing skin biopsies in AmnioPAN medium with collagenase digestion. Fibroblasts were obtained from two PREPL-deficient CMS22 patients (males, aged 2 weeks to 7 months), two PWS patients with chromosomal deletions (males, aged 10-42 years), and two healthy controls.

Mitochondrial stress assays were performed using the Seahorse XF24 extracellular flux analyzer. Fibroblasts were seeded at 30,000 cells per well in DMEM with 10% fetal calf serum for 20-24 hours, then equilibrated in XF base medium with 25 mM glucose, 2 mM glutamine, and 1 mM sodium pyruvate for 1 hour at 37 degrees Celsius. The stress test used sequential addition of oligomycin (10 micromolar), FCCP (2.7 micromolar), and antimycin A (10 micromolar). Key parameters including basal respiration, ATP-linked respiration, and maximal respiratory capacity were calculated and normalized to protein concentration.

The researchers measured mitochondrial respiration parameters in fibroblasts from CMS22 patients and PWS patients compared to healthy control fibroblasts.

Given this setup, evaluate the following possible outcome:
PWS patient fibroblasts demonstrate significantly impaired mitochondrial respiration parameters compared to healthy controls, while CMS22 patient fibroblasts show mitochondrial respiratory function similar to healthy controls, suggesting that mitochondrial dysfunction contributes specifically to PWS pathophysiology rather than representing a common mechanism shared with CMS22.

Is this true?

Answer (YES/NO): NO